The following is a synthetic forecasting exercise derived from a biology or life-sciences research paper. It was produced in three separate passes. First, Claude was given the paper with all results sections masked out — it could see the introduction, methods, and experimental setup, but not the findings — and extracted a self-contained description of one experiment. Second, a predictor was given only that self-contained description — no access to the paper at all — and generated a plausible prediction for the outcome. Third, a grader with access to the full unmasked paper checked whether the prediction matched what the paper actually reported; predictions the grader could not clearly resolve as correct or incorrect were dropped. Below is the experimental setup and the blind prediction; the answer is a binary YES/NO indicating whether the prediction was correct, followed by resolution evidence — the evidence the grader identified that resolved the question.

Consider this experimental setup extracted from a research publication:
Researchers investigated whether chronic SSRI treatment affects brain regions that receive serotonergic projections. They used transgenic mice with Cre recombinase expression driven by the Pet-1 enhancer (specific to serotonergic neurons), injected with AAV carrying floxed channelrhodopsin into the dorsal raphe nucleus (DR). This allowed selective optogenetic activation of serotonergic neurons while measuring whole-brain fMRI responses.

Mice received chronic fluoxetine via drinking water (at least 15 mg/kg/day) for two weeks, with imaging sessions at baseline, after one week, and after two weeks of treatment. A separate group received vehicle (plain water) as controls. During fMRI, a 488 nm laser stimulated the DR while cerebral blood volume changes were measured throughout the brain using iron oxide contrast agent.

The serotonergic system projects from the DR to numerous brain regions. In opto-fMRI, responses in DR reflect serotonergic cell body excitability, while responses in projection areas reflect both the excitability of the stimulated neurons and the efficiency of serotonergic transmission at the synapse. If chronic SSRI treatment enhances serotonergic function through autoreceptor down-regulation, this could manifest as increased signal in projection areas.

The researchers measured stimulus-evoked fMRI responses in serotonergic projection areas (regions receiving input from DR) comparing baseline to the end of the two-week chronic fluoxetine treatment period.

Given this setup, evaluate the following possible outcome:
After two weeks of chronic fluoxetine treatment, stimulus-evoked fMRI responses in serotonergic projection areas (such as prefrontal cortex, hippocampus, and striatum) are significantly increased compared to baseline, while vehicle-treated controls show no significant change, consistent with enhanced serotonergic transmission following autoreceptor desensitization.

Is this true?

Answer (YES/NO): NO